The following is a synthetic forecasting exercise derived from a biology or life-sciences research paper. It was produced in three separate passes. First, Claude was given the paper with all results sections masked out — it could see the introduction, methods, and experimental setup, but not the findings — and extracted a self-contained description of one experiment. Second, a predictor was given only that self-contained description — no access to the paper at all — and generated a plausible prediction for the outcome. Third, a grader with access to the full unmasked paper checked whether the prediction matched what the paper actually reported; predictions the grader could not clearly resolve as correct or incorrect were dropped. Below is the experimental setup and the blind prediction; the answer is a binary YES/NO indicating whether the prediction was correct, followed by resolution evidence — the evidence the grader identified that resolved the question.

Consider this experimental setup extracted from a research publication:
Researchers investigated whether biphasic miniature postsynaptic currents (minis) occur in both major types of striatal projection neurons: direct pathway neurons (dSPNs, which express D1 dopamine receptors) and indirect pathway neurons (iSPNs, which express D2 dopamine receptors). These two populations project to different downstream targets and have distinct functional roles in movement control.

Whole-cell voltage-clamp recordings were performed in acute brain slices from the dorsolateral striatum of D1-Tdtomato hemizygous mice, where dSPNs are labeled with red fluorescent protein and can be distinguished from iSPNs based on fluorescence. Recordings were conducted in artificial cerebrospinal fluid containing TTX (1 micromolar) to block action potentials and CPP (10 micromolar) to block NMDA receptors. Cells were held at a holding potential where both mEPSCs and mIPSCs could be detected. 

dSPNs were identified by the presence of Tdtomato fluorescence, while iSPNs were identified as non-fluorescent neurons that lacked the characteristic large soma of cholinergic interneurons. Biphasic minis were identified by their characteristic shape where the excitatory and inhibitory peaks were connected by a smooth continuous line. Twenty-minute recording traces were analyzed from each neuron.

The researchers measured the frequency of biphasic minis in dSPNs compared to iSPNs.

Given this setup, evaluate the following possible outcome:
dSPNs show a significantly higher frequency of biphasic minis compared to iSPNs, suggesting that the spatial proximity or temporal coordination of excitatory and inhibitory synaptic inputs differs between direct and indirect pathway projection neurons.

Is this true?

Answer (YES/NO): NO